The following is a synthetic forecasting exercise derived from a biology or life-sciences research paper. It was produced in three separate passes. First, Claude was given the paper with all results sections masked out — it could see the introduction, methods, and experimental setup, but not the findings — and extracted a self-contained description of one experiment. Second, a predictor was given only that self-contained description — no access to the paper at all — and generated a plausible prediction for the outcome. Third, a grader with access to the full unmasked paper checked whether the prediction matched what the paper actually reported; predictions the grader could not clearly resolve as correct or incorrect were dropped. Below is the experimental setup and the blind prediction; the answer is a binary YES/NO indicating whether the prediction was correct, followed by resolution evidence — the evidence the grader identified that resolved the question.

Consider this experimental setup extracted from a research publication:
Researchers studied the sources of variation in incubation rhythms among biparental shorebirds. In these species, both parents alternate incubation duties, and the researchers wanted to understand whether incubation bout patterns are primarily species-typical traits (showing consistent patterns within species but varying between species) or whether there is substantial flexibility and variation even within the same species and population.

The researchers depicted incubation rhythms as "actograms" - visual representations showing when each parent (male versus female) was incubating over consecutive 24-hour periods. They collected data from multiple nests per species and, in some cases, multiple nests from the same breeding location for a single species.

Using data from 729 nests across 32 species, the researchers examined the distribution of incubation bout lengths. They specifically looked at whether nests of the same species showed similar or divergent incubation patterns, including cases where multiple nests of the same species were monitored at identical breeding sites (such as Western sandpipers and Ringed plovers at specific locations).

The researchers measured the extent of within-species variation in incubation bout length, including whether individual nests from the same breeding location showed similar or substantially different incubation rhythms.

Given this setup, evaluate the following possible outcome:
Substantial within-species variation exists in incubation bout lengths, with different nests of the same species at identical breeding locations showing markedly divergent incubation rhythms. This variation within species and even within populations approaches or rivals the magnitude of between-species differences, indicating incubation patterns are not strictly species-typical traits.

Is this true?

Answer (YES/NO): YES